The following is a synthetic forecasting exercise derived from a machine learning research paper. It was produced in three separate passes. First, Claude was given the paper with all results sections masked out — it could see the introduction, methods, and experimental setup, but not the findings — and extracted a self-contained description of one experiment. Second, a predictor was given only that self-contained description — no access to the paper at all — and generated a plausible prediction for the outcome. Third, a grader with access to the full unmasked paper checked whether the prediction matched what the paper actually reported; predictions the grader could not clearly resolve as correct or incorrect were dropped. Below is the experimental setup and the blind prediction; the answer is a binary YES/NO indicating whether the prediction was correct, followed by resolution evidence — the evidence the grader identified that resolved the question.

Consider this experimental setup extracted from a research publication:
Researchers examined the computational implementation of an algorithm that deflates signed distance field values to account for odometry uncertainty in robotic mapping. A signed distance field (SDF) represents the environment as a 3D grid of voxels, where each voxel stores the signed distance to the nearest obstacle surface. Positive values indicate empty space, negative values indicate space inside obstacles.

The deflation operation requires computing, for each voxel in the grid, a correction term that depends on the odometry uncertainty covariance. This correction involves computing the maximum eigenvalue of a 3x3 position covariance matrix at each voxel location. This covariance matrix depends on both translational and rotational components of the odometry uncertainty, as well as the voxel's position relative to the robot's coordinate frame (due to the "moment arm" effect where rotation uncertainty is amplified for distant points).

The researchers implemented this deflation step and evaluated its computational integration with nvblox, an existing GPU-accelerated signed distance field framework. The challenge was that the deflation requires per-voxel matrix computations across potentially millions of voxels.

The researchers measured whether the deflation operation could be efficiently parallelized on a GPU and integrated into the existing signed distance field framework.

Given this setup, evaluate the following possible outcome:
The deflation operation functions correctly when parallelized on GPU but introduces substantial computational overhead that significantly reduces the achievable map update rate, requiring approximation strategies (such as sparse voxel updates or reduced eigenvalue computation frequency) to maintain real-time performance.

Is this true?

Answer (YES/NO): NO